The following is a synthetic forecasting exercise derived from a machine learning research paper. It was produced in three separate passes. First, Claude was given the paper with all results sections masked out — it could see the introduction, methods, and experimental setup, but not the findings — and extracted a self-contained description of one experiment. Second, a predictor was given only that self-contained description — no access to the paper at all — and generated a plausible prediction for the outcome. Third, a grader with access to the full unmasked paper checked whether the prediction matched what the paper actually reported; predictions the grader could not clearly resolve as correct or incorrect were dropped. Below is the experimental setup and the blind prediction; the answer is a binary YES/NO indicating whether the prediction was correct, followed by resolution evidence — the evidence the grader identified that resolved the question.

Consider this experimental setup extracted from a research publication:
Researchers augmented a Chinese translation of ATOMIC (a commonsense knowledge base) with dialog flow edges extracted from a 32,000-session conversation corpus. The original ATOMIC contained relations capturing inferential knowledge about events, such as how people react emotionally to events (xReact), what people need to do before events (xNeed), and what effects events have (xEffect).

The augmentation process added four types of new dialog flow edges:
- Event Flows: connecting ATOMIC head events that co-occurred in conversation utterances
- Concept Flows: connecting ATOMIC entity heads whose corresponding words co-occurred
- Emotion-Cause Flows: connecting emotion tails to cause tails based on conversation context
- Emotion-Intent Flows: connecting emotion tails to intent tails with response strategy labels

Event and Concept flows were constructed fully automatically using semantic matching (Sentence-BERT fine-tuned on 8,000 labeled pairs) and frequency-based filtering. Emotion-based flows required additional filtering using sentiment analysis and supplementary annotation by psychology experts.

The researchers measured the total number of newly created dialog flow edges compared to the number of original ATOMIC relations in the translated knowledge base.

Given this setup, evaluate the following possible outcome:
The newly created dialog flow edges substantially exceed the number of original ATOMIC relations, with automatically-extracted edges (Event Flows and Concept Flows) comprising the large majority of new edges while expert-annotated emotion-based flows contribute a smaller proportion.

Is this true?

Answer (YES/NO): NO